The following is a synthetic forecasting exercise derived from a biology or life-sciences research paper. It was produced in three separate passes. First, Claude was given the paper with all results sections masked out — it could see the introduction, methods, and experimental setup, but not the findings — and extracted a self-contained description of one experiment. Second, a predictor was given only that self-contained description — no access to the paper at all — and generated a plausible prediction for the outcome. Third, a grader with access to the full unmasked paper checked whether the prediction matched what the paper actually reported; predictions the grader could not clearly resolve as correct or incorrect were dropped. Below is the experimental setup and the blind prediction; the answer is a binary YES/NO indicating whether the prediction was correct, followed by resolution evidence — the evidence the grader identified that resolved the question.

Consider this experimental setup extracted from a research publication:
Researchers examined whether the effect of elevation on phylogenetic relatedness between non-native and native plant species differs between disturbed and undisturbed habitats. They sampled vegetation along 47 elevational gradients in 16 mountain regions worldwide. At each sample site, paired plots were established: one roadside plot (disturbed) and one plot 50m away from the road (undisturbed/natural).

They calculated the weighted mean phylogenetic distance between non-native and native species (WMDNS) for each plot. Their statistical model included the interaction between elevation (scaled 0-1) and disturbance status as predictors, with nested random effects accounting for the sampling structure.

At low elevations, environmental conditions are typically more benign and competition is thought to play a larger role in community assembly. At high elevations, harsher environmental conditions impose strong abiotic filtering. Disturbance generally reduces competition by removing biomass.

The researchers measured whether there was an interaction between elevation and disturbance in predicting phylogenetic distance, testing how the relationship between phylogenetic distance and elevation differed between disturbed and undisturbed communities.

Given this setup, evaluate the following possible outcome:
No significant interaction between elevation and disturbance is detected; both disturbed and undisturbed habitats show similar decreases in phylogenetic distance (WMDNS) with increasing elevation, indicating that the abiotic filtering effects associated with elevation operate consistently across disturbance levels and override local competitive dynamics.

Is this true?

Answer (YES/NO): NO